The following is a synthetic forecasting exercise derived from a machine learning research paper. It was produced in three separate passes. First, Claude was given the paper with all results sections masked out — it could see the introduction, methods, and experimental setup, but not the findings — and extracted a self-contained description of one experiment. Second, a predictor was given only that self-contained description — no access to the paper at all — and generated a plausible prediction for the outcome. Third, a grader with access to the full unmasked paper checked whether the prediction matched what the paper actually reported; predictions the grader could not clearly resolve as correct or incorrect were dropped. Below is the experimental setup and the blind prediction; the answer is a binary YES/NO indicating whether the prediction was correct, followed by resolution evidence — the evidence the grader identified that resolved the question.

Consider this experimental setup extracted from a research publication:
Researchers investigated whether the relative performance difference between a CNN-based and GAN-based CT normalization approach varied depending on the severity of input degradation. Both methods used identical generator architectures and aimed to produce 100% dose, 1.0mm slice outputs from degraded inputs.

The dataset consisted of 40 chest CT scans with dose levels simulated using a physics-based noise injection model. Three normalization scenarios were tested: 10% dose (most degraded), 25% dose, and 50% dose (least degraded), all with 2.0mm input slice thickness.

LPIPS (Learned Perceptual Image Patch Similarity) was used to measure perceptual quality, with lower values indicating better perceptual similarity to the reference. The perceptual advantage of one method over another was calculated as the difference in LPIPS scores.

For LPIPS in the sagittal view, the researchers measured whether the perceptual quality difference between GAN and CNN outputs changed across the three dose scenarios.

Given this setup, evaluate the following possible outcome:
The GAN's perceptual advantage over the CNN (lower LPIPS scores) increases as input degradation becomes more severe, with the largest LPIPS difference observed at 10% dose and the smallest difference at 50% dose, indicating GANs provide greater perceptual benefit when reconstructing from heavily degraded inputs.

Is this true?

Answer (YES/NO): YES